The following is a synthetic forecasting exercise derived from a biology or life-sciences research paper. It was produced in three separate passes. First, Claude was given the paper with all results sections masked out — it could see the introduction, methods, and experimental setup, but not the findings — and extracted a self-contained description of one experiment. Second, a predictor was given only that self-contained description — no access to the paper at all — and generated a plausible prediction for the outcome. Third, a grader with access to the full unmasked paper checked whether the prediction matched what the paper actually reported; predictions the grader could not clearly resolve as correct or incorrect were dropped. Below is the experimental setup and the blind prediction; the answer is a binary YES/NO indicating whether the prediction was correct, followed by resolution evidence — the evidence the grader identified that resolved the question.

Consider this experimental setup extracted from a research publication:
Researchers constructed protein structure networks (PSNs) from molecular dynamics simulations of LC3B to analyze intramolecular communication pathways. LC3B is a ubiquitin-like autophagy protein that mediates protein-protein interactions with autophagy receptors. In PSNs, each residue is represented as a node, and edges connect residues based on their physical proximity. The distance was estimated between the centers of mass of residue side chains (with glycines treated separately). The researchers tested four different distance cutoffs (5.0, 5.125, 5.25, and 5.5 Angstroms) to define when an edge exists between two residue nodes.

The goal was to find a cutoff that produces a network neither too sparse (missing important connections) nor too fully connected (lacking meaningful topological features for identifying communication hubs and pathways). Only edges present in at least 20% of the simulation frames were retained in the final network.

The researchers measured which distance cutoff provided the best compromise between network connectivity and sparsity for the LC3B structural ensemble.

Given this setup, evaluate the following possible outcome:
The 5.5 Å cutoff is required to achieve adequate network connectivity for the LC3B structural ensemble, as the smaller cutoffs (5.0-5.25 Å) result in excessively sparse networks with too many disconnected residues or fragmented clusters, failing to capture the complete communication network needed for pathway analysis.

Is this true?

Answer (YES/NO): NO